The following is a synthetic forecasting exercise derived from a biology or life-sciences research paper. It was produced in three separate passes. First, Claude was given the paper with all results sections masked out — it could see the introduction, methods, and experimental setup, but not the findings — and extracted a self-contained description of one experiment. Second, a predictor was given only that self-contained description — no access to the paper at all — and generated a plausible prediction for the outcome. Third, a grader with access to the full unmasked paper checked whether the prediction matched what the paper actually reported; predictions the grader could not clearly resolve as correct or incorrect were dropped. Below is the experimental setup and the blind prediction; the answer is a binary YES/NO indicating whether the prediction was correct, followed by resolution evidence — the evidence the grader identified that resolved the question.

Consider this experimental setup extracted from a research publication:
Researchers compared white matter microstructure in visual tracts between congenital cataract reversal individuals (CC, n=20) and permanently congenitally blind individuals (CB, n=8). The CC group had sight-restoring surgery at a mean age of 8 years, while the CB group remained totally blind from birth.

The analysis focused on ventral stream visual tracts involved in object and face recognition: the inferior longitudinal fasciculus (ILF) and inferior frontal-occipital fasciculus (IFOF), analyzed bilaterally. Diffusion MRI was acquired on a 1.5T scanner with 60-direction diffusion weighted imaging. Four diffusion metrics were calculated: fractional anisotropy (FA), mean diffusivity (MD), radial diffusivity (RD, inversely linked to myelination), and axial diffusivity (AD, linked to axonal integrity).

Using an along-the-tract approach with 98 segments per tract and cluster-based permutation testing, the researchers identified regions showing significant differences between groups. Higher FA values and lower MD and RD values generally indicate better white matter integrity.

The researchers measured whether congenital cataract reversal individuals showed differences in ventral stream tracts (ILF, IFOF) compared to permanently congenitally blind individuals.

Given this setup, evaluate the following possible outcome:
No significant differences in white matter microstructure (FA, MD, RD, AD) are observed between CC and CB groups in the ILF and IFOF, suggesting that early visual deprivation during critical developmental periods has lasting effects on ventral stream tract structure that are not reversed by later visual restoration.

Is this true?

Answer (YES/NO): NO